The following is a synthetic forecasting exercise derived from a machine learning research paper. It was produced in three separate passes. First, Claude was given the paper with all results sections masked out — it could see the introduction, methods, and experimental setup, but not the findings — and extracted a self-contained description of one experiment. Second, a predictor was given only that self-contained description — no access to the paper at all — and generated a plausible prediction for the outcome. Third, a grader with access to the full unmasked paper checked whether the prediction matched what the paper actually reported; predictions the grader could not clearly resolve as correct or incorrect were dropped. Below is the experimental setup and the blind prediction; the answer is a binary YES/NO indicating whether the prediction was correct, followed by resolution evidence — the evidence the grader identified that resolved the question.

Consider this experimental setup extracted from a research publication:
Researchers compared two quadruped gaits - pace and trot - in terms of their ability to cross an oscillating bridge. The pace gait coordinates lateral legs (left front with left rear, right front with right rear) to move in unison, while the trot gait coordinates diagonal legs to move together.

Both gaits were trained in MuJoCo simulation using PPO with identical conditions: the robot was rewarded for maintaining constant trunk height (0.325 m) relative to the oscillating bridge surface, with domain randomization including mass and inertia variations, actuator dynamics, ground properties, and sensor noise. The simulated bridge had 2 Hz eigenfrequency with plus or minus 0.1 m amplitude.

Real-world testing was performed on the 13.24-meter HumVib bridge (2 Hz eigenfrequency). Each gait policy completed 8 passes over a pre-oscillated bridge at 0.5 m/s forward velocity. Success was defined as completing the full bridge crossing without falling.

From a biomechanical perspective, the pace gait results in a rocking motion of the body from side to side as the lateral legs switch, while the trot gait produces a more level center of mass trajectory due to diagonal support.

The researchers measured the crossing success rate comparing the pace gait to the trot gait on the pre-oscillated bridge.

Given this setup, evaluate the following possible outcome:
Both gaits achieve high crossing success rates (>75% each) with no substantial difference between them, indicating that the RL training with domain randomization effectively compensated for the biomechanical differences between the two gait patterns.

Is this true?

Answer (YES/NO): NO